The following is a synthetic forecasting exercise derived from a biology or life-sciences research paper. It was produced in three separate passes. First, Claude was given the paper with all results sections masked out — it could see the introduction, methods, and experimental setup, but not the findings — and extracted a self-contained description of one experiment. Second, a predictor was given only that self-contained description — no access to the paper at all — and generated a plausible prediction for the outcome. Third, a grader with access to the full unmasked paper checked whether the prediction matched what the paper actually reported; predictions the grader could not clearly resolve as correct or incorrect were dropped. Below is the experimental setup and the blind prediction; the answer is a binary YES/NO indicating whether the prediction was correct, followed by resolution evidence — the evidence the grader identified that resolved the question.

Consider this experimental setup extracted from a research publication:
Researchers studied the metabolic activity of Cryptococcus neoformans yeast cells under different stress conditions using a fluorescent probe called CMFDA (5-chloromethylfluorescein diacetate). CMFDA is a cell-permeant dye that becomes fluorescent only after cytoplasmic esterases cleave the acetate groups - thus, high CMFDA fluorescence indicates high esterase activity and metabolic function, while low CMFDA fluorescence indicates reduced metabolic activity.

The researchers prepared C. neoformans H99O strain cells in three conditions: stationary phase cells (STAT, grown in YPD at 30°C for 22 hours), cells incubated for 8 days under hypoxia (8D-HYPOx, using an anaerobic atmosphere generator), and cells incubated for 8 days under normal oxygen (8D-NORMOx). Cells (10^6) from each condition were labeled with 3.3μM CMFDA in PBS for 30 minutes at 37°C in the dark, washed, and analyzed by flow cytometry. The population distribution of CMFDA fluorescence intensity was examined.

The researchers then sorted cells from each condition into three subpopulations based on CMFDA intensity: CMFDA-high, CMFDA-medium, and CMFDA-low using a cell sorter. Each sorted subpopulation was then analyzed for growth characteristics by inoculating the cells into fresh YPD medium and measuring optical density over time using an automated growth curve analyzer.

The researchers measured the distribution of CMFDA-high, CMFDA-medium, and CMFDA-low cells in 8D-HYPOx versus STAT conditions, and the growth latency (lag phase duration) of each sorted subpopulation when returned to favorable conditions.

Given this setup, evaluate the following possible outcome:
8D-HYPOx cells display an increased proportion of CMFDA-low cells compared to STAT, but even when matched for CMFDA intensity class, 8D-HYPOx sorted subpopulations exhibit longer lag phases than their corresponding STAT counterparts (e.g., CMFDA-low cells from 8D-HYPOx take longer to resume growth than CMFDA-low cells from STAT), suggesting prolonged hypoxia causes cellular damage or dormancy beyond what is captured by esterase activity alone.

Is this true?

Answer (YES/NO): YES